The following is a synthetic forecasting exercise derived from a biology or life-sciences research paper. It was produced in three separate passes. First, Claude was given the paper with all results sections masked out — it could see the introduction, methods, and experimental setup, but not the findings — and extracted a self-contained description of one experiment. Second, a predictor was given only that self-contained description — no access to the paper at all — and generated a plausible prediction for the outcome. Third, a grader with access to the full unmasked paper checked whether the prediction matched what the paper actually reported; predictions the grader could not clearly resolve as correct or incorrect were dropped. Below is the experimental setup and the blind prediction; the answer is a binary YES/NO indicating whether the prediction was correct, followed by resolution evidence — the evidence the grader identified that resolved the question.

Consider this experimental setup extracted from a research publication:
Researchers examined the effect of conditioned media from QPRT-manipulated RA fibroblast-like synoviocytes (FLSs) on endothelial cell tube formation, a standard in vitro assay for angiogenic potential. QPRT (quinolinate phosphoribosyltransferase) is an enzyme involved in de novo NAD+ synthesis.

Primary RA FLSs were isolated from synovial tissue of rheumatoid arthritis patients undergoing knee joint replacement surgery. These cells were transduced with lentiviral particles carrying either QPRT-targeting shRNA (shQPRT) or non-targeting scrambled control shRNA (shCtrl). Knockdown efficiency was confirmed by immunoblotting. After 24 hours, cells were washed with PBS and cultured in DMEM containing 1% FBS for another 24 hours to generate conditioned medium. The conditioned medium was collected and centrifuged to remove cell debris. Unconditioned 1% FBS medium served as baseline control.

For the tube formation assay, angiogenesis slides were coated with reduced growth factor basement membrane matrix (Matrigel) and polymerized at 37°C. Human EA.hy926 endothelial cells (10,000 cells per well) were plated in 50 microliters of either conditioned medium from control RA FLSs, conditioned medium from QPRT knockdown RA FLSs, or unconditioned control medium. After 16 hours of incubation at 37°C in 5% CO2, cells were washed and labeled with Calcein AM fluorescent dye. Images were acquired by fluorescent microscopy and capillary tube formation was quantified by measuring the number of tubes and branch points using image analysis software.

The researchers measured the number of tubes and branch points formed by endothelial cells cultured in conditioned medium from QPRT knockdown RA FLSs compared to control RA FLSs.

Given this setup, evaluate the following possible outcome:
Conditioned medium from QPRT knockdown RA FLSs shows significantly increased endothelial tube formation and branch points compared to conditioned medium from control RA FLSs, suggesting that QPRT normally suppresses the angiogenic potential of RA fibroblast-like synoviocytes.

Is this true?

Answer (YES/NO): YES